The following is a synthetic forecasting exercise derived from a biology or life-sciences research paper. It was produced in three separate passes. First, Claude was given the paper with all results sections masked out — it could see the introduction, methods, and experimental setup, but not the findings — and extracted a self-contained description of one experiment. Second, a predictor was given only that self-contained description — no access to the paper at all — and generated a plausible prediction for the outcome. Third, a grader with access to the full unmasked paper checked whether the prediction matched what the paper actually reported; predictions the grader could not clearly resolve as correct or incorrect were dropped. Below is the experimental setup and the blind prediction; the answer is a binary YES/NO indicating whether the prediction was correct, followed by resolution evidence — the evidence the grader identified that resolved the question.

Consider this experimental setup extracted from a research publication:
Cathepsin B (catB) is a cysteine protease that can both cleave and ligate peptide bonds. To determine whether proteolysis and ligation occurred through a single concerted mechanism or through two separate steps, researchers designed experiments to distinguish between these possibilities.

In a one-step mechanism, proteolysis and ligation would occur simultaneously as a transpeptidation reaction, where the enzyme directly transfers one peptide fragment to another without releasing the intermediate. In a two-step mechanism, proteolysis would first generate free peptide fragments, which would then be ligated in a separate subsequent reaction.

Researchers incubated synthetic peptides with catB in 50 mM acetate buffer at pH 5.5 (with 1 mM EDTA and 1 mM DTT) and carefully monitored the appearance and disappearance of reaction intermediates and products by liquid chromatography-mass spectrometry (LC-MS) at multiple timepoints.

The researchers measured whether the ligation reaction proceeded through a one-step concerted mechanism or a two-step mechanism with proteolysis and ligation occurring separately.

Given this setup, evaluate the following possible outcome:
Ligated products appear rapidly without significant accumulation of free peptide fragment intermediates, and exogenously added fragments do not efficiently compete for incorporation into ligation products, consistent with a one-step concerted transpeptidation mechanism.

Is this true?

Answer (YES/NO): NO